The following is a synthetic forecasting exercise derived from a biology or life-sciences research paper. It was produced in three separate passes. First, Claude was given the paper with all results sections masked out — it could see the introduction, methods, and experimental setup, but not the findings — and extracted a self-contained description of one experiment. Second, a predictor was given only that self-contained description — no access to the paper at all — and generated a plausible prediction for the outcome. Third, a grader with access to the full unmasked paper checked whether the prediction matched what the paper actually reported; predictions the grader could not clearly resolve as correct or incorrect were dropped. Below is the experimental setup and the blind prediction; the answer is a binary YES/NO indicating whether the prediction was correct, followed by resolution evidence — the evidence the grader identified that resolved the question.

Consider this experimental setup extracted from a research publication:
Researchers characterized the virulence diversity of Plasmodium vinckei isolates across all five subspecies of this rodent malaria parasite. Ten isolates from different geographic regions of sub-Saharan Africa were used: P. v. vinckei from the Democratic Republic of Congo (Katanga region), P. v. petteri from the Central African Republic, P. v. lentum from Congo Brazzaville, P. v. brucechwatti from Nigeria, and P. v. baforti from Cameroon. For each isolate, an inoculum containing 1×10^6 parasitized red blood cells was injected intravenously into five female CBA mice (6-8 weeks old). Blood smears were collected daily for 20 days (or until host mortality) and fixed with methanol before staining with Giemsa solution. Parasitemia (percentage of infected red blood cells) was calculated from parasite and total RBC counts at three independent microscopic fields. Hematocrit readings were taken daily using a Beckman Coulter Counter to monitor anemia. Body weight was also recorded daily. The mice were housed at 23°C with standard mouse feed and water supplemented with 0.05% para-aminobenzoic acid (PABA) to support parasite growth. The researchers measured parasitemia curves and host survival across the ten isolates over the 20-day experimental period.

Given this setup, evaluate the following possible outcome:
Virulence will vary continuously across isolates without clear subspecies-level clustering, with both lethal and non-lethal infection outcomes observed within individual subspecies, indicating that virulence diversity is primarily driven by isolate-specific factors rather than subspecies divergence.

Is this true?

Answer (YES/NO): YES